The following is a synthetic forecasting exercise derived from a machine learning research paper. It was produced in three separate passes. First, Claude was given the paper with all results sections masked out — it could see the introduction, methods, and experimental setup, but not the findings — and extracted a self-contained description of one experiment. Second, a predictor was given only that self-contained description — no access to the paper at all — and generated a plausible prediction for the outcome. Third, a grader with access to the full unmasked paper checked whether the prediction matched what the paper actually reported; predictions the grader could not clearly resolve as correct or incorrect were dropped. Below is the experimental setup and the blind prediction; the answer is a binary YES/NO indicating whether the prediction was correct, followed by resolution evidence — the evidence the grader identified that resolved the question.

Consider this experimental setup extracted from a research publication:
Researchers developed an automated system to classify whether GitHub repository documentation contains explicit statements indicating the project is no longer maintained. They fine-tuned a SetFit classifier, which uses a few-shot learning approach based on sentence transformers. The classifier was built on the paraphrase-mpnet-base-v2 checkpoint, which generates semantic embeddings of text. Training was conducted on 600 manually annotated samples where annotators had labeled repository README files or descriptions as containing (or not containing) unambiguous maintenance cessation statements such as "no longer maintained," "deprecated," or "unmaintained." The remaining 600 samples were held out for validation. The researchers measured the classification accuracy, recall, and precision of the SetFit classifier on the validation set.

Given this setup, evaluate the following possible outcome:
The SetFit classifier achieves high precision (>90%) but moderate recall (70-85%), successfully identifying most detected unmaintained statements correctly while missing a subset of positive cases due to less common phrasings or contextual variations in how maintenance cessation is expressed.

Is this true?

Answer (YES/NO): NO